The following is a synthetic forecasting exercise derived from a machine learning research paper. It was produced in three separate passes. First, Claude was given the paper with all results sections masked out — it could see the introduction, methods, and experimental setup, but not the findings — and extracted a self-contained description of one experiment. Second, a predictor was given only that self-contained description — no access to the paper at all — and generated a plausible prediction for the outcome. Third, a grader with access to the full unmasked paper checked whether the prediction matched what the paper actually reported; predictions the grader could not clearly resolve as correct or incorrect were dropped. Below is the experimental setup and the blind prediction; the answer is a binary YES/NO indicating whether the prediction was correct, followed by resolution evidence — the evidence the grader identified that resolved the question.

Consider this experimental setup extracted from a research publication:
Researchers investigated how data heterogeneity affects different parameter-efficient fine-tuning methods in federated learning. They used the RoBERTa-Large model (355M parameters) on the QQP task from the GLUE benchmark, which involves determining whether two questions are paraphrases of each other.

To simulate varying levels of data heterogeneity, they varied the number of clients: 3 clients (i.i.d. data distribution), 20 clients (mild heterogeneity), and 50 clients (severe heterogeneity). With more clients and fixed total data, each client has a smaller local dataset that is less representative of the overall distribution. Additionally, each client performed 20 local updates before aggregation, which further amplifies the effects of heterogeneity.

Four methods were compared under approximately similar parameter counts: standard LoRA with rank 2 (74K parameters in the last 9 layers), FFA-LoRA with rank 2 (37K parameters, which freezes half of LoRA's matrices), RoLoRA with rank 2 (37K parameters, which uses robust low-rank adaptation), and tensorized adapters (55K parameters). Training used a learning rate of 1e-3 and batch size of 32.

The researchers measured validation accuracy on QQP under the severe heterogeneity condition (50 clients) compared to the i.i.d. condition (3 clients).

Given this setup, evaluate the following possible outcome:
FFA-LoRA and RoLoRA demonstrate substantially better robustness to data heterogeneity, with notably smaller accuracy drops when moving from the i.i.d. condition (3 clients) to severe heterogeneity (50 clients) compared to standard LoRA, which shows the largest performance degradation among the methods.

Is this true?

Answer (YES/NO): NO